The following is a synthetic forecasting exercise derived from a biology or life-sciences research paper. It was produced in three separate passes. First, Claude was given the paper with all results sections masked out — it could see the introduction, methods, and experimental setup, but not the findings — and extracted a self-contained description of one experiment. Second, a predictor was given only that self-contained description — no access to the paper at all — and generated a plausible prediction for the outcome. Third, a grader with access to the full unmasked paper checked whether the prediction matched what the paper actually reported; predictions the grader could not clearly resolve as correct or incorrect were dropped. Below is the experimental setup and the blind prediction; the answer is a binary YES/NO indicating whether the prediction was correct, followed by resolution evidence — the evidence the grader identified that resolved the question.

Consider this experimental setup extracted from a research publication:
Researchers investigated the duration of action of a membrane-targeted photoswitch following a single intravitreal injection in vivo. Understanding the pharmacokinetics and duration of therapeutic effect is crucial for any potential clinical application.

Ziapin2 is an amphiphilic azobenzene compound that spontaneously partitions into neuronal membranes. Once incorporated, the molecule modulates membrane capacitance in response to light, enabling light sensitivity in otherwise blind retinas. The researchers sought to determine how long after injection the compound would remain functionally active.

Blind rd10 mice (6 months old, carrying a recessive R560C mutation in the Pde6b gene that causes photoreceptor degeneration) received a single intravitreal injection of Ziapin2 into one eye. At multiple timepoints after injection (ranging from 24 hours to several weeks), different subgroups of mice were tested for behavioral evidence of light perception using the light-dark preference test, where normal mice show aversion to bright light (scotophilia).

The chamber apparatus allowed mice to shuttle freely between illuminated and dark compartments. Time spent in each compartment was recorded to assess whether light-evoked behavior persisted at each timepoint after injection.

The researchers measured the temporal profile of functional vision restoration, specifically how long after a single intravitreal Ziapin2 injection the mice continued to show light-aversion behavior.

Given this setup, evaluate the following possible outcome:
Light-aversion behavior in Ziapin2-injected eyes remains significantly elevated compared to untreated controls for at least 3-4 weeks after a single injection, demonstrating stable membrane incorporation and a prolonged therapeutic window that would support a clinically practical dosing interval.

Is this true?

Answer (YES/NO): NO